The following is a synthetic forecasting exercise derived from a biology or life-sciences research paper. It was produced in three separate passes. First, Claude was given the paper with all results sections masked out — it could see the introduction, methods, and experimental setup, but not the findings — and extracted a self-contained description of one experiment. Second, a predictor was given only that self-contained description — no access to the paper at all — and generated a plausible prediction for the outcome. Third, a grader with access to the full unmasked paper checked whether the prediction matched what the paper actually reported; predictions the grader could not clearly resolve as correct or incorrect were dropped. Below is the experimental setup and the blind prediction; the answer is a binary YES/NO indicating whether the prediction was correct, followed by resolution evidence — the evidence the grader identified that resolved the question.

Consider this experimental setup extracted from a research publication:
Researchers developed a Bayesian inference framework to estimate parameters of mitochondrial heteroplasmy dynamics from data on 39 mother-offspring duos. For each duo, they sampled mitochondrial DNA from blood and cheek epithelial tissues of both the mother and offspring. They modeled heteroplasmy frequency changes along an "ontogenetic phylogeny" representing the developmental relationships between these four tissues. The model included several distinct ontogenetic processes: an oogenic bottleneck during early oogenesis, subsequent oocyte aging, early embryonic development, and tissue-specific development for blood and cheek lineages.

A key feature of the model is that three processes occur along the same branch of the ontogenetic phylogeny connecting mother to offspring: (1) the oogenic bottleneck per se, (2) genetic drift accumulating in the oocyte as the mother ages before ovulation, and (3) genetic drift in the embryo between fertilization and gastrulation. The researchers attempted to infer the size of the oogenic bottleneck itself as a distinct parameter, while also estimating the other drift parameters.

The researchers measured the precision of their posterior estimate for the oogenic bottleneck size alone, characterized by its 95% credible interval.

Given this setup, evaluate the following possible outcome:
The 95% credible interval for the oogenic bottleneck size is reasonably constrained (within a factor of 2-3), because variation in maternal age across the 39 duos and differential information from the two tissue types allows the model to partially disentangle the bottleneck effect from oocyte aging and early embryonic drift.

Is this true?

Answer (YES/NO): NO